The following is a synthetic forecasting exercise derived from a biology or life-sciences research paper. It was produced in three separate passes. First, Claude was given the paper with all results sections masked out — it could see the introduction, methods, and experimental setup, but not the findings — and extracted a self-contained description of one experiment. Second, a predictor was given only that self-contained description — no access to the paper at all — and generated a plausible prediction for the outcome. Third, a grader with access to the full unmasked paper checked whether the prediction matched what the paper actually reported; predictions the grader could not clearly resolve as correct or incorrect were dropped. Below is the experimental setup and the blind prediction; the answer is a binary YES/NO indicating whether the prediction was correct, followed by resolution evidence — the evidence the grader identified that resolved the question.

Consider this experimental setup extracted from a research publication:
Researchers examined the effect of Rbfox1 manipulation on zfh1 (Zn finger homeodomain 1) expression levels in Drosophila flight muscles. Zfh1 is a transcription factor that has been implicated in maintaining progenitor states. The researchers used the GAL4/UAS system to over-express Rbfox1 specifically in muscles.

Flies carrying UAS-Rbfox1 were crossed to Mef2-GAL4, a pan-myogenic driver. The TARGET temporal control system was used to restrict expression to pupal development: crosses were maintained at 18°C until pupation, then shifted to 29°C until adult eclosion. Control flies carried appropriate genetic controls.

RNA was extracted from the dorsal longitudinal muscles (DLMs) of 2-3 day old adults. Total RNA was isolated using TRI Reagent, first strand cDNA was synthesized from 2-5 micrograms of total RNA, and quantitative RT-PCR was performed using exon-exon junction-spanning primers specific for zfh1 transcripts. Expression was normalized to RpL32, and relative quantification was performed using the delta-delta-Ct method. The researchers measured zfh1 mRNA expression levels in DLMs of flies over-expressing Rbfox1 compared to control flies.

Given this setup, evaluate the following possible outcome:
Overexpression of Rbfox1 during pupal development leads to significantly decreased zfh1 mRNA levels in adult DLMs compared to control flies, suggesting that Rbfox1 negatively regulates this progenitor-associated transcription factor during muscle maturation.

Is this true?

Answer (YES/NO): NO